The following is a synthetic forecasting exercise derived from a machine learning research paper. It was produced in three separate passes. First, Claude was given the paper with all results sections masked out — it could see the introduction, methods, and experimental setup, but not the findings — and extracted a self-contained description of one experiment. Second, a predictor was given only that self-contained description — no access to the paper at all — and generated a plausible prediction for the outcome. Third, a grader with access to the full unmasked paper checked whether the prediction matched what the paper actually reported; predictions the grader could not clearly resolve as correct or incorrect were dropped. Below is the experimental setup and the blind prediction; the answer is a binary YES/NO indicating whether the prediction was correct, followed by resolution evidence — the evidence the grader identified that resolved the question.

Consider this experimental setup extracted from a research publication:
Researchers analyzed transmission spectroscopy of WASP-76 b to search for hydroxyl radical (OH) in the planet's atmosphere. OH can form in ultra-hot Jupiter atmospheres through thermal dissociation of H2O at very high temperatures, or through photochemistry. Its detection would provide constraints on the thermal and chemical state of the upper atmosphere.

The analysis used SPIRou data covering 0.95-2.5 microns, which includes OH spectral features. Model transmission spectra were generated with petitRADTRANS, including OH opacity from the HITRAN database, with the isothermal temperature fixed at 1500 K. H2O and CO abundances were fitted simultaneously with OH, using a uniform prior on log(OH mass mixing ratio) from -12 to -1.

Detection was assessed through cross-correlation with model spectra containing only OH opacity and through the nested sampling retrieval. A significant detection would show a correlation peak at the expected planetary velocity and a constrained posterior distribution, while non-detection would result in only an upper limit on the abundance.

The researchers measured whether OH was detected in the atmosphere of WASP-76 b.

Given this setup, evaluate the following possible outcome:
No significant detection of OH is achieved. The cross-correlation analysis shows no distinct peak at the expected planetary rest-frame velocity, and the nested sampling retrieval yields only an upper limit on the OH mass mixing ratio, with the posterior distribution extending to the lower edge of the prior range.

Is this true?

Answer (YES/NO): YES